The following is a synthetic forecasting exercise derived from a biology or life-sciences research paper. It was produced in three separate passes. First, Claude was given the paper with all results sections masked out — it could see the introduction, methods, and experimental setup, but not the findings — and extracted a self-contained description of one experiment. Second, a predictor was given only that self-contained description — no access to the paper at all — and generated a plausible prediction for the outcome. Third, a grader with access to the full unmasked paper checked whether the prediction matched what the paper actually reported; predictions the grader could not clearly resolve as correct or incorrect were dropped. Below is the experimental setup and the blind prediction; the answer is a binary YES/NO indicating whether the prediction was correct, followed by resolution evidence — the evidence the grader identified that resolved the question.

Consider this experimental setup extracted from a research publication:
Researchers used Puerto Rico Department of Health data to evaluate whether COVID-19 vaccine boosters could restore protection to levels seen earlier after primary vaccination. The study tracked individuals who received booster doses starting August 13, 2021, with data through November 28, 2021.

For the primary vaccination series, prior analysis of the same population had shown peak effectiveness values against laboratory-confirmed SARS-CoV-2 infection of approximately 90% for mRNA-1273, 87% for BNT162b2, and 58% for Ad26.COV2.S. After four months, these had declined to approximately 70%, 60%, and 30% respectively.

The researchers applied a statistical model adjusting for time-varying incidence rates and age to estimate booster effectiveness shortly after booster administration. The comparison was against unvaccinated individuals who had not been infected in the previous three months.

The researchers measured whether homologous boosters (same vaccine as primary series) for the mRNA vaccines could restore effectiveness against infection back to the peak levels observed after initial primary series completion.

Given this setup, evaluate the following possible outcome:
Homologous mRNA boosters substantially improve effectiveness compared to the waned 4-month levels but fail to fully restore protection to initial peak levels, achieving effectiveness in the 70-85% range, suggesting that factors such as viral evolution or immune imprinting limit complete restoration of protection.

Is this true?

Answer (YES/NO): NO